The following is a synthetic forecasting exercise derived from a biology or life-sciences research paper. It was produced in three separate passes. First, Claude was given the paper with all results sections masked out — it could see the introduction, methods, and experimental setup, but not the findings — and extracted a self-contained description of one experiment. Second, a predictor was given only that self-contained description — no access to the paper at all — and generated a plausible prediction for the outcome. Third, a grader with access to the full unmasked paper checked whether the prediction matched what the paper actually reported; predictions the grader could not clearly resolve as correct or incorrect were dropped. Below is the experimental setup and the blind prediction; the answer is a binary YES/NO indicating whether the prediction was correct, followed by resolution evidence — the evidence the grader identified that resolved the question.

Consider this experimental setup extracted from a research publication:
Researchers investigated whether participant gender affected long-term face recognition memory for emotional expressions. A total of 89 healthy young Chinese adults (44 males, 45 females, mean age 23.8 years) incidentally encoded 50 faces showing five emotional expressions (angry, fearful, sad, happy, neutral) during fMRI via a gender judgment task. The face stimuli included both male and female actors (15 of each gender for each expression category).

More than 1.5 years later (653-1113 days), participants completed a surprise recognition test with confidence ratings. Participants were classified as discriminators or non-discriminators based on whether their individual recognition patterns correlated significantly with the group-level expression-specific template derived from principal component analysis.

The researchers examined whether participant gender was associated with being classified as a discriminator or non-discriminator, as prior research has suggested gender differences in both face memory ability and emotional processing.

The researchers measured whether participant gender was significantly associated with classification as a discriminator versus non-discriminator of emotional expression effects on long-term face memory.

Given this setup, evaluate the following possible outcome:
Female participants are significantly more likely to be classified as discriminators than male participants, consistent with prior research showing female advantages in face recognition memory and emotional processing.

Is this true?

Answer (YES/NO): NO